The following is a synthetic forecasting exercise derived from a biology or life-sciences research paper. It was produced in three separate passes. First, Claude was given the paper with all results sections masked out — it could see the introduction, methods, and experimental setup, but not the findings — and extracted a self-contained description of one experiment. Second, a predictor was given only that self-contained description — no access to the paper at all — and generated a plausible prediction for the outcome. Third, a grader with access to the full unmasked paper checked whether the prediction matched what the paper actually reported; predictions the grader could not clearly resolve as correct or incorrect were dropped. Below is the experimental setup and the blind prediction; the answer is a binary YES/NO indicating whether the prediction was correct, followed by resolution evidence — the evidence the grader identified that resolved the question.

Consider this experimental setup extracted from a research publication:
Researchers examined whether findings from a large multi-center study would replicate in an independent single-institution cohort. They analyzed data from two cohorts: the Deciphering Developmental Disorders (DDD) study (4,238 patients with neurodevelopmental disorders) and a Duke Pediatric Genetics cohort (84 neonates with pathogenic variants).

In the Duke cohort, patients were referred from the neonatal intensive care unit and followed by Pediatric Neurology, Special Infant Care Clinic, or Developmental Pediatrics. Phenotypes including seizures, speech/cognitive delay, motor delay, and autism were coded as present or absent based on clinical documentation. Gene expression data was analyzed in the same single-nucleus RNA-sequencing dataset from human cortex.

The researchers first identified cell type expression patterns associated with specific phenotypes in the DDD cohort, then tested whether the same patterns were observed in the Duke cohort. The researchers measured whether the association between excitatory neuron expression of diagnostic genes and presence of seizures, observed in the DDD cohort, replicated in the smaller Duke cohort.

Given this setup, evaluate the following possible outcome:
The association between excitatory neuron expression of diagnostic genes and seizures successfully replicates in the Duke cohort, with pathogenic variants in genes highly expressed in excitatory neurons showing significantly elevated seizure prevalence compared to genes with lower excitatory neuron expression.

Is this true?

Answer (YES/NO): NO